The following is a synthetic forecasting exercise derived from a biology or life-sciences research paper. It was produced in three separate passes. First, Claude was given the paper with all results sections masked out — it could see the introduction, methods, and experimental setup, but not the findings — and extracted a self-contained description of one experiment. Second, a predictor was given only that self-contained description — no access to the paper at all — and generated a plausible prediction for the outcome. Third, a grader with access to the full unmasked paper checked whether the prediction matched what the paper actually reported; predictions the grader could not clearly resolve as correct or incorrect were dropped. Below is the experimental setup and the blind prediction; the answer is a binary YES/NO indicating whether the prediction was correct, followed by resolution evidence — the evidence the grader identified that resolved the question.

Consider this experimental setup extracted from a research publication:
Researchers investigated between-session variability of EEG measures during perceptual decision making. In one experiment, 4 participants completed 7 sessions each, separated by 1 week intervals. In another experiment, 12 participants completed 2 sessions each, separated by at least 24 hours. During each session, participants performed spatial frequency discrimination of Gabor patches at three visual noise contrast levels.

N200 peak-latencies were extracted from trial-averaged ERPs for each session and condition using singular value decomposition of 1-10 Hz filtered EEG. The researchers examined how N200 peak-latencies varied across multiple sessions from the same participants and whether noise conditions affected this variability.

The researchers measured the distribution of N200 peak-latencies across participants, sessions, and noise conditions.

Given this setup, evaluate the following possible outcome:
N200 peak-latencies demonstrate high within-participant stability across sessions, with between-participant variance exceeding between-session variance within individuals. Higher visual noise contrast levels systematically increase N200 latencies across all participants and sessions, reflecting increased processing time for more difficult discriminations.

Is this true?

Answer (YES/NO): NO